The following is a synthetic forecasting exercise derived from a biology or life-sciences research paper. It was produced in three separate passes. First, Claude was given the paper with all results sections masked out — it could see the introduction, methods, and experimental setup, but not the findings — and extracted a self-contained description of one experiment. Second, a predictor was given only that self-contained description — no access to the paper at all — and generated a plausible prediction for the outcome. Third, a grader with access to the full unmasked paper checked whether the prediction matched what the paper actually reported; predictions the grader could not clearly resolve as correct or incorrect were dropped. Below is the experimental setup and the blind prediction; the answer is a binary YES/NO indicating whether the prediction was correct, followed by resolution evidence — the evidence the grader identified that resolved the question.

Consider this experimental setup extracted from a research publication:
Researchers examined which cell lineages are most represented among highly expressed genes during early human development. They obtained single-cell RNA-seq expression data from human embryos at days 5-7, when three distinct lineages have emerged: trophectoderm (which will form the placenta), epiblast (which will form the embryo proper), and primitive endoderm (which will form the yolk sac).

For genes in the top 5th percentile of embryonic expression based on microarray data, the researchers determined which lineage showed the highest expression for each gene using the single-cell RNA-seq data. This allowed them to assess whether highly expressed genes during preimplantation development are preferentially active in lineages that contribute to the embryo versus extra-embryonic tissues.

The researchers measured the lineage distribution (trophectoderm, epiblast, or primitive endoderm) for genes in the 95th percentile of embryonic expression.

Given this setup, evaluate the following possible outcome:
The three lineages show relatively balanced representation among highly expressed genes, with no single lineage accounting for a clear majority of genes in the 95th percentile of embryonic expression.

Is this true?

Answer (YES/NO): NO